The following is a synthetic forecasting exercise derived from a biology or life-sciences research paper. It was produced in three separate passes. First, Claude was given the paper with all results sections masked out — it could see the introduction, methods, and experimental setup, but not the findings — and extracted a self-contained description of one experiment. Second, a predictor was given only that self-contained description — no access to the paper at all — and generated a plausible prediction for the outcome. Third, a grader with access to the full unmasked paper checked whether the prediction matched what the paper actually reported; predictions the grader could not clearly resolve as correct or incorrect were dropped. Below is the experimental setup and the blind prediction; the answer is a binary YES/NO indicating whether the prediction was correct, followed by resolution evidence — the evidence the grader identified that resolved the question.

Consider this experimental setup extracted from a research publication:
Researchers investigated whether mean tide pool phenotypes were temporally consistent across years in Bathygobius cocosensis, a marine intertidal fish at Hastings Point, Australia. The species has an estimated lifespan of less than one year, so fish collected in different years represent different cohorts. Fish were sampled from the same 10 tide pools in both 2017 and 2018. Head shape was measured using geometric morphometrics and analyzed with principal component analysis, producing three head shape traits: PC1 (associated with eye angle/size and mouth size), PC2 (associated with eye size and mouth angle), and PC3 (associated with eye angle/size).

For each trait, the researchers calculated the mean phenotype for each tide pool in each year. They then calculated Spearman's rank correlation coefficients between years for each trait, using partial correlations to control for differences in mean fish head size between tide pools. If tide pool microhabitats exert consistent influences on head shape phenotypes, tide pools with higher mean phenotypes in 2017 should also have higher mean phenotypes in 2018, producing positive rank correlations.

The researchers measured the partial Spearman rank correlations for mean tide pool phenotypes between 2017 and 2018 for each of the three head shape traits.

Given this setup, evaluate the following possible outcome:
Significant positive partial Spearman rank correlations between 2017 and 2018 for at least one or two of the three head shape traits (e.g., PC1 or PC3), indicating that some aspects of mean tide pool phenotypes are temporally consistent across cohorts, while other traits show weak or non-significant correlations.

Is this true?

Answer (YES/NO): NO